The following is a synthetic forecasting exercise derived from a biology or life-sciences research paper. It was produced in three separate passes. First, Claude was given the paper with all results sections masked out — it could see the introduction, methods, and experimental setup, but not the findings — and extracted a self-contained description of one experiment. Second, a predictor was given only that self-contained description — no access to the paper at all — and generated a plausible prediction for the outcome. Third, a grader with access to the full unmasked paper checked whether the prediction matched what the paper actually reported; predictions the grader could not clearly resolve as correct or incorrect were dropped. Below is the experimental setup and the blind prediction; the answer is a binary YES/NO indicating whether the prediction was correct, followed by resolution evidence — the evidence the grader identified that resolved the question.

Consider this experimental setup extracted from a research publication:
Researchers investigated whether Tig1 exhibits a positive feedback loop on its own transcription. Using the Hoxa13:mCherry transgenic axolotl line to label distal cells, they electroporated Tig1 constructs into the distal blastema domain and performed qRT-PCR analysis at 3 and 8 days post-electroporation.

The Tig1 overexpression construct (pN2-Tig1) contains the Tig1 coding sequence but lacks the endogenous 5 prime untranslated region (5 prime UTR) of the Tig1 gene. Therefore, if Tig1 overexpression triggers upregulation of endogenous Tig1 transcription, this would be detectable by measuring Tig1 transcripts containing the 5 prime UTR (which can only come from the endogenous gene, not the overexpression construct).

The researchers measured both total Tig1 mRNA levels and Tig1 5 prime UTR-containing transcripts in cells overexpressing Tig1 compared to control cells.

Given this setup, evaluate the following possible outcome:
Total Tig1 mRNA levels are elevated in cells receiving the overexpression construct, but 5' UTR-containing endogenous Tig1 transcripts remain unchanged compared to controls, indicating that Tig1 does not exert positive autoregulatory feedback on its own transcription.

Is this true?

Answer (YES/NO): NO